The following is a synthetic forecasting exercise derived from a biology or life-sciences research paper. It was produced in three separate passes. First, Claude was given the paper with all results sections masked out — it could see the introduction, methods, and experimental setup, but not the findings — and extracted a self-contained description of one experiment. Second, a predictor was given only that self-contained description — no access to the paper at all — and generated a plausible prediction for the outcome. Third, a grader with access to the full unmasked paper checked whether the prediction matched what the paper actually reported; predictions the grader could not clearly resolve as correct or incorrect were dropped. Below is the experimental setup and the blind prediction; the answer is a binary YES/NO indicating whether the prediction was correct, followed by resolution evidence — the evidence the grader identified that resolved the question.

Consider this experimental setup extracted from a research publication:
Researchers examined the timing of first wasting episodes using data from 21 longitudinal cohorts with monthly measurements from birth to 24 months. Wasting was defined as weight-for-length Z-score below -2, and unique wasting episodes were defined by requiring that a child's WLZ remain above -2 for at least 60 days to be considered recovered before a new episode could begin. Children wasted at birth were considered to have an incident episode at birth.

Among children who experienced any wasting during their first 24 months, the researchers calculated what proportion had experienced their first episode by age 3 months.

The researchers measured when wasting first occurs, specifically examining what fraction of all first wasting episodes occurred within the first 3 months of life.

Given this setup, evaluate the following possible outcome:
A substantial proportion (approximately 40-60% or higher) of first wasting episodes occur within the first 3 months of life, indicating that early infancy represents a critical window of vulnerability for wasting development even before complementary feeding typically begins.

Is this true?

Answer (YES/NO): YES